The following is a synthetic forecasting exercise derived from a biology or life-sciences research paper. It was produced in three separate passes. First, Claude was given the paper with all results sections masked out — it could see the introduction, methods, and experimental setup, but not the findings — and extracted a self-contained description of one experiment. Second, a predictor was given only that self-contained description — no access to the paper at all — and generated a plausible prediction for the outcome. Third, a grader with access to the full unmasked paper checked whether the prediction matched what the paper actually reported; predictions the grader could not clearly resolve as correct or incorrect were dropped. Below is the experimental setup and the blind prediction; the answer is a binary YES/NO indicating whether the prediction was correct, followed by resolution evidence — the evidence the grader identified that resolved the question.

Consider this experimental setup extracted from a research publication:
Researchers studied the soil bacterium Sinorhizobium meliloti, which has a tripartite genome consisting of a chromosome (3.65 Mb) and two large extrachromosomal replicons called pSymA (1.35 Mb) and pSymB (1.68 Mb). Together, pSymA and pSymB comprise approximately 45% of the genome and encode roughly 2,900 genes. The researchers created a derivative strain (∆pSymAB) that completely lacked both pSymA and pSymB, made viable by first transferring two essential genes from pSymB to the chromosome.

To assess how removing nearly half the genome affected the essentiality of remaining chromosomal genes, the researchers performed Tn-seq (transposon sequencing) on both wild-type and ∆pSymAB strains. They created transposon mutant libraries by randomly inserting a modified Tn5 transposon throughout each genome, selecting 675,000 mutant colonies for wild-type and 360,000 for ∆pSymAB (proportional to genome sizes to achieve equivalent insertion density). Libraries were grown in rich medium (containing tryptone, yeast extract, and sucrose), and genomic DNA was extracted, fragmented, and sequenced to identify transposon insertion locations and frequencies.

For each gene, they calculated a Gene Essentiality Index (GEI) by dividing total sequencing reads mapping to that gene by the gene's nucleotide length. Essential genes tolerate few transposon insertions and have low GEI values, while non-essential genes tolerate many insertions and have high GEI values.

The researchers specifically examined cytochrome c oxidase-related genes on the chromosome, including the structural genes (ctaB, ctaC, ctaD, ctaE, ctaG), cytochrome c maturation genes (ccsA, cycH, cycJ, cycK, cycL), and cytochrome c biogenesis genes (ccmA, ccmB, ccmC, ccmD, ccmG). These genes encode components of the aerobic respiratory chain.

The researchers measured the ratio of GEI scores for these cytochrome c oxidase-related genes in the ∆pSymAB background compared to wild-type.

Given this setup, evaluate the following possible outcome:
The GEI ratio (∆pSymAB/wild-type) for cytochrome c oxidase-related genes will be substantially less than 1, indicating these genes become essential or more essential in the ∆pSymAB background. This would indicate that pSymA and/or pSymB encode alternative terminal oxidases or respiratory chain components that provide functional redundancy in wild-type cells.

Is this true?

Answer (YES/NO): YES